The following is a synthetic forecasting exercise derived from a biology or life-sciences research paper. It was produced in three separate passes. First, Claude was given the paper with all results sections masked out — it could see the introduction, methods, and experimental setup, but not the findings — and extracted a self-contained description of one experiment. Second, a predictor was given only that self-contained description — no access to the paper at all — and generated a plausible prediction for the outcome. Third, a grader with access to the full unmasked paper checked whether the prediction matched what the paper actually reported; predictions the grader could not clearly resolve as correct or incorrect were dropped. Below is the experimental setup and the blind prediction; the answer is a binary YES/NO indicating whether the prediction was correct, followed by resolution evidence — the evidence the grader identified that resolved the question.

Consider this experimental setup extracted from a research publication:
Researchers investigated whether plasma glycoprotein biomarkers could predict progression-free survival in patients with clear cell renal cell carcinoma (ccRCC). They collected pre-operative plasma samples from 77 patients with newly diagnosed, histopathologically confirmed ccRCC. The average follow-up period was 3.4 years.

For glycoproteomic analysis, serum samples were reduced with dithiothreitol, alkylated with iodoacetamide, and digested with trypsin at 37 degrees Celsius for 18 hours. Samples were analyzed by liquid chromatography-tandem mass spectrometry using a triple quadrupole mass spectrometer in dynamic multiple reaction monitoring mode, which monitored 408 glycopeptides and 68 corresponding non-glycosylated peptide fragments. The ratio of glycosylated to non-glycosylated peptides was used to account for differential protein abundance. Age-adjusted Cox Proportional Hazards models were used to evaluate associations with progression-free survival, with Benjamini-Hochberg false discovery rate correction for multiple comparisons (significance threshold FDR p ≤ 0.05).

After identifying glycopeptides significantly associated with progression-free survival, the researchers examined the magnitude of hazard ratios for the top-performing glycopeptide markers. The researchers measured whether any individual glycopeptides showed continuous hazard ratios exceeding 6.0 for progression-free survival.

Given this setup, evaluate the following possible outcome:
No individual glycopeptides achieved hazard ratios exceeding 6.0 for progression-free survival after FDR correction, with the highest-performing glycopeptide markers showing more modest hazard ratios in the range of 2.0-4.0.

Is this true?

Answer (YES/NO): NO